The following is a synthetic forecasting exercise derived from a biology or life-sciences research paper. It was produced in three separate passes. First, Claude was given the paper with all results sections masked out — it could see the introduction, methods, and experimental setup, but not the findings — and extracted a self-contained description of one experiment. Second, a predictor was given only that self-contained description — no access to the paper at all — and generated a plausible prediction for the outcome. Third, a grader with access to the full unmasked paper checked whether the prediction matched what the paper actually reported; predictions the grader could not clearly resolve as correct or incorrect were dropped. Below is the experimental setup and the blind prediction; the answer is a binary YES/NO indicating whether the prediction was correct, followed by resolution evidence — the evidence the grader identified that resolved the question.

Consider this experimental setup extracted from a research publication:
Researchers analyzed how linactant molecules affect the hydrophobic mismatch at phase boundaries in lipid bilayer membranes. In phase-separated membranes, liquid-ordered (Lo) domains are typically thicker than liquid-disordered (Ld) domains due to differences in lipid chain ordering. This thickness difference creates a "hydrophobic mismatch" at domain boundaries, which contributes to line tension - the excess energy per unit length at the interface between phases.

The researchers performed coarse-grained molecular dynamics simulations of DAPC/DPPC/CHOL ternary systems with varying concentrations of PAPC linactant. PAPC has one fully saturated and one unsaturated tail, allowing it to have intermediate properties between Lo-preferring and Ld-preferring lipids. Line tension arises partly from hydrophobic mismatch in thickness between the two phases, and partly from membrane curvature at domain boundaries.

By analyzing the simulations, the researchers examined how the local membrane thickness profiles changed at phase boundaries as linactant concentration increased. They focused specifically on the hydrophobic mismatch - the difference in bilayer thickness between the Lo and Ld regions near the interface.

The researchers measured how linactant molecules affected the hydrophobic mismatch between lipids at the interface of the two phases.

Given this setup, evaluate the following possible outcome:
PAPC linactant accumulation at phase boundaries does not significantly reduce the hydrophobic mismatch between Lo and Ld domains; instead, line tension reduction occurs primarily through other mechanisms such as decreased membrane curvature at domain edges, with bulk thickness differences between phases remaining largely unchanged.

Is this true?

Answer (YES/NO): NO